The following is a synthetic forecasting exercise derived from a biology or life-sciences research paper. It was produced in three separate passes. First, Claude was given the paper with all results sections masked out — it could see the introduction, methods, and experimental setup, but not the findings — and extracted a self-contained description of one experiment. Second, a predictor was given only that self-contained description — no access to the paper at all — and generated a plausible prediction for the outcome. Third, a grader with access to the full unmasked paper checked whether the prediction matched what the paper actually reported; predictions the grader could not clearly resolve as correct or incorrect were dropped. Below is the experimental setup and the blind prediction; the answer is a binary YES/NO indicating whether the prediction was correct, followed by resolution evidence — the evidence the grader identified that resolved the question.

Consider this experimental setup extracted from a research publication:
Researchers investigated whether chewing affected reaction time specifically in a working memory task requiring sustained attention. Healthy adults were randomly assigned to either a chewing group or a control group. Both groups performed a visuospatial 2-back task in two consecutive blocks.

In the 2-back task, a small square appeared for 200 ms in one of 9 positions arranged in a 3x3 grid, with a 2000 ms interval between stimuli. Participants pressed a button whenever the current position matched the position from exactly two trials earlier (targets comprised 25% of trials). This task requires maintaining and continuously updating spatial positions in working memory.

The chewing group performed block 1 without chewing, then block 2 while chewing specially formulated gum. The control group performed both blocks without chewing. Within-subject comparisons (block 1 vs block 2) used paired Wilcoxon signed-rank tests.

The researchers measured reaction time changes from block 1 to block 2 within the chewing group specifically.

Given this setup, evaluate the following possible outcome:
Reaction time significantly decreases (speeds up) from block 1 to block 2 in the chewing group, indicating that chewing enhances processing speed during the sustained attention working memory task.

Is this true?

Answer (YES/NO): YES